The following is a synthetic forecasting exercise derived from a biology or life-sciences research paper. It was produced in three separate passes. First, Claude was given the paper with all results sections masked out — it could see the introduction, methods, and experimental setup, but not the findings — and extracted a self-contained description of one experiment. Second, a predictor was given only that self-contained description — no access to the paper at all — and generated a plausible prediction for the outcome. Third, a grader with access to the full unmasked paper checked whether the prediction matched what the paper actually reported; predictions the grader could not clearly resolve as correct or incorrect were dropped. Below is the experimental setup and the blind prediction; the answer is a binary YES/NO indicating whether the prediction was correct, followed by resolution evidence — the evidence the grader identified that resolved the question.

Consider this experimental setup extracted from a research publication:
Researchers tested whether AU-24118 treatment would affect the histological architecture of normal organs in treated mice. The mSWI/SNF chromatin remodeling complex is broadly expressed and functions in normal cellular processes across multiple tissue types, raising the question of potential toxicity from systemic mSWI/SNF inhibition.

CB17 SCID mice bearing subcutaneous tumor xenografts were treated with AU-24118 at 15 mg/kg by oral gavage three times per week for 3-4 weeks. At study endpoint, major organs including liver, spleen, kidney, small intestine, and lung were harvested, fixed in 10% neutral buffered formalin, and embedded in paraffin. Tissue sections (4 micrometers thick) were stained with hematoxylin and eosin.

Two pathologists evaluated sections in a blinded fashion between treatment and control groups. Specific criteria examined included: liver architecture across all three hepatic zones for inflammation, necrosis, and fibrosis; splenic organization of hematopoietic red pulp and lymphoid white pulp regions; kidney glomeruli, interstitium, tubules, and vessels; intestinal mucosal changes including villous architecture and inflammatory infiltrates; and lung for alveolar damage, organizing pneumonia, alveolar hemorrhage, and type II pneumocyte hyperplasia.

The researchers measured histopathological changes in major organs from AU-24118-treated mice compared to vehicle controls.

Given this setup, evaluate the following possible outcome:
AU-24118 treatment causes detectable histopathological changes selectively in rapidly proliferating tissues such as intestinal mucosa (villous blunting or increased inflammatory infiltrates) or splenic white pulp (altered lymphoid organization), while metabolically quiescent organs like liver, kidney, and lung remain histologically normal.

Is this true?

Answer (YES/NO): NO